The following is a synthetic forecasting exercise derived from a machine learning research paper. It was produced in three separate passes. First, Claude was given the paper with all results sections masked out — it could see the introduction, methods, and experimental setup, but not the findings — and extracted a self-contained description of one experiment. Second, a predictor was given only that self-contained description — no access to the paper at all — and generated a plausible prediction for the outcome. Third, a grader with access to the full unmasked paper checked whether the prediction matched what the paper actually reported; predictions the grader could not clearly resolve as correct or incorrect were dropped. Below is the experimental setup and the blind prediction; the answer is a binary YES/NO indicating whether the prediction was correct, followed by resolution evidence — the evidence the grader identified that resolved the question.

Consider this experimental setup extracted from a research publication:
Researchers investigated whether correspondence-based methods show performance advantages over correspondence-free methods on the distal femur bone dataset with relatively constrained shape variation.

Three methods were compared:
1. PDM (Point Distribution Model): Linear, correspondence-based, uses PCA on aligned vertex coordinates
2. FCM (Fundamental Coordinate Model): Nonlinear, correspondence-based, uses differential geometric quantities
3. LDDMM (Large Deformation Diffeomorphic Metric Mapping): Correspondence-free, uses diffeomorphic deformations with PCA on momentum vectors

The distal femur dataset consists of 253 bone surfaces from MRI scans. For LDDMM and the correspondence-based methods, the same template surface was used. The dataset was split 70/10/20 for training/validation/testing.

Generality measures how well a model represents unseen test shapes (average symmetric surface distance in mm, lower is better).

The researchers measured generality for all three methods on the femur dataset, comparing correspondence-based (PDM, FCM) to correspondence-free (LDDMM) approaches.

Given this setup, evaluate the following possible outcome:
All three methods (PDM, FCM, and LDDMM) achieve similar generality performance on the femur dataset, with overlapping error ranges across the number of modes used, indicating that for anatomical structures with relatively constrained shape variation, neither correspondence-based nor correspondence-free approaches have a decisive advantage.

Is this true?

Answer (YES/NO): YES